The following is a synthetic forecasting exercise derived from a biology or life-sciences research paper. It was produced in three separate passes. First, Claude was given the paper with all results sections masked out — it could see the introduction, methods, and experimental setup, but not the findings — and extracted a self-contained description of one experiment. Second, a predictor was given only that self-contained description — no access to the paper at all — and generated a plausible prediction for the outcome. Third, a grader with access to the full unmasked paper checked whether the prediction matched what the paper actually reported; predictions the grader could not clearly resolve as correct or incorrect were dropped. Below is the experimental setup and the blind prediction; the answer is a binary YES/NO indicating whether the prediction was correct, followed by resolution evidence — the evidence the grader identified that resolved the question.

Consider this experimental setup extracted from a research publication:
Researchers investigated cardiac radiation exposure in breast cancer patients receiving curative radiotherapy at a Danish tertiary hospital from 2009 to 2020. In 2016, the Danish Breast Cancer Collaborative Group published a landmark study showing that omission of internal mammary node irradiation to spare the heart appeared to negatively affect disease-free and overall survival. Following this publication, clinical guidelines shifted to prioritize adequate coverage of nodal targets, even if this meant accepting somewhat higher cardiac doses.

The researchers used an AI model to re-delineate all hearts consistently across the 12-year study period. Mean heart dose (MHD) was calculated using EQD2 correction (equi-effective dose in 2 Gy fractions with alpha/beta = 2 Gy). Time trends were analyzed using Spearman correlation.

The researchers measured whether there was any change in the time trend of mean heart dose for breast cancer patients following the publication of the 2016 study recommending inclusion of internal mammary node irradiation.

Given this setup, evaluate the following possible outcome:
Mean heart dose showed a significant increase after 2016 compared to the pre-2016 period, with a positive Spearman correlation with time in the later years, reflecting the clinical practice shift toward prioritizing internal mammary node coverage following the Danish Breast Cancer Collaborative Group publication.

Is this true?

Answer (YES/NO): YES